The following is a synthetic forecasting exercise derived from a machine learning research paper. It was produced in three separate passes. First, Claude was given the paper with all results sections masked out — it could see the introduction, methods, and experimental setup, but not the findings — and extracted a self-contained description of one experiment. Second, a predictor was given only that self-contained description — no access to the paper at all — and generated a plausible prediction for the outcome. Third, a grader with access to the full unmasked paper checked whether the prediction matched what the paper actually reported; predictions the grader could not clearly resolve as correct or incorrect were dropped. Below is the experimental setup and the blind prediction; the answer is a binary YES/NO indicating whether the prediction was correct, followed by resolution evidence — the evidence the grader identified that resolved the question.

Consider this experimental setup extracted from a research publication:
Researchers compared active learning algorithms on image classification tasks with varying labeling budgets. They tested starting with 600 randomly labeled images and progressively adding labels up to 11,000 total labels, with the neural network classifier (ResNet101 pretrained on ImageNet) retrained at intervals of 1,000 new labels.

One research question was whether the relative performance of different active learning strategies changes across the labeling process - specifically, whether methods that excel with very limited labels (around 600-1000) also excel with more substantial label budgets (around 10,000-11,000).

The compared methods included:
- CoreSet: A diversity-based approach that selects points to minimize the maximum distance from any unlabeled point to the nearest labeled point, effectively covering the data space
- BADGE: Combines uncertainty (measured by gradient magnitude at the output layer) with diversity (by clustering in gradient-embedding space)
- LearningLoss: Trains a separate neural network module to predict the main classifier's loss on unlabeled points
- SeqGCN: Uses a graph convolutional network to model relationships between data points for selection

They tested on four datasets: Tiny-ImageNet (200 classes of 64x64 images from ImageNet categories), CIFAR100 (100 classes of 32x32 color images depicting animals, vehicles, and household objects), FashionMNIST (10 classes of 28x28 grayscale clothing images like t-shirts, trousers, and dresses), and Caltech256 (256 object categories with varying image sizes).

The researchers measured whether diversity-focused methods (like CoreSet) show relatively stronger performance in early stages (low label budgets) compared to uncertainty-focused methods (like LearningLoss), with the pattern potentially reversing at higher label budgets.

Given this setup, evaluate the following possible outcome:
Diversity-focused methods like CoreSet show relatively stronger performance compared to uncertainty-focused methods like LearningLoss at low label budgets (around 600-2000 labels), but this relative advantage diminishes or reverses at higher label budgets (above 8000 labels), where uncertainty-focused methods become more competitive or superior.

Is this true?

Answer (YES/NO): NO